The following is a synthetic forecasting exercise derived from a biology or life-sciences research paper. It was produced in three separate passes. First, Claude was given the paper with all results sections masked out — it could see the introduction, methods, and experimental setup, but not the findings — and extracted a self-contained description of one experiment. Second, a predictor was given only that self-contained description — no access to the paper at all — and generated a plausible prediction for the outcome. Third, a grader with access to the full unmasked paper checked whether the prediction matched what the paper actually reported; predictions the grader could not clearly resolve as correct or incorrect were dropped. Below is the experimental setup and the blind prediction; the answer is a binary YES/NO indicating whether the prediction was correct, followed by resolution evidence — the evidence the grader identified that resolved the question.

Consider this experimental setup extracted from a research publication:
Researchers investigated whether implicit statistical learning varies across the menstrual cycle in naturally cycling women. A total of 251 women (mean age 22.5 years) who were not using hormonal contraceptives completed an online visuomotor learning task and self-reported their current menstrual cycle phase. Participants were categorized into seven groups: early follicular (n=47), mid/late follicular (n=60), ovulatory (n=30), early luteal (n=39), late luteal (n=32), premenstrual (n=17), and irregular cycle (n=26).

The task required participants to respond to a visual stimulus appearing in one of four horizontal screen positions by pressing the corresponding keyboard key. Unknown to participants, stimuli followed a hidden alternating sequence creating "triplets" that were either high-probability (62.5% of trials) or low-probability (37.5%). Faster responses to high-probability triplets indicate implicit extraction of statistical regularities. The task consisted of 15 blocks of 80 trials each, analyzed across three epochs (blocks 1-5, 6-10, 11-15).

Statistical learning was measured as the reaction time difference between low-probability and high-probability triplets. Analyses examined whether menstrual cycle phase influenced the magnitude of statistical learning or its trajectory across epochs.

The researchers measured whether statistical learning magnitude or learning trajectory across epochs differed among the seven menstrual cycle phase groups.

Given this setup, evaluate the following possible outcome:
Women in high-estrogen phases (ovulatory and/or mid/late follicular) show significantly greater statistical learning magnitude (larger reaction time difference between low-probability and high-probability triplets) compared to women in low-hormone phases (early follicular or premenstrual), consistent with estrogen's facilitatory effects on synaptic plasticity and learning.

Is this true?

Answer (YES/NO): NO